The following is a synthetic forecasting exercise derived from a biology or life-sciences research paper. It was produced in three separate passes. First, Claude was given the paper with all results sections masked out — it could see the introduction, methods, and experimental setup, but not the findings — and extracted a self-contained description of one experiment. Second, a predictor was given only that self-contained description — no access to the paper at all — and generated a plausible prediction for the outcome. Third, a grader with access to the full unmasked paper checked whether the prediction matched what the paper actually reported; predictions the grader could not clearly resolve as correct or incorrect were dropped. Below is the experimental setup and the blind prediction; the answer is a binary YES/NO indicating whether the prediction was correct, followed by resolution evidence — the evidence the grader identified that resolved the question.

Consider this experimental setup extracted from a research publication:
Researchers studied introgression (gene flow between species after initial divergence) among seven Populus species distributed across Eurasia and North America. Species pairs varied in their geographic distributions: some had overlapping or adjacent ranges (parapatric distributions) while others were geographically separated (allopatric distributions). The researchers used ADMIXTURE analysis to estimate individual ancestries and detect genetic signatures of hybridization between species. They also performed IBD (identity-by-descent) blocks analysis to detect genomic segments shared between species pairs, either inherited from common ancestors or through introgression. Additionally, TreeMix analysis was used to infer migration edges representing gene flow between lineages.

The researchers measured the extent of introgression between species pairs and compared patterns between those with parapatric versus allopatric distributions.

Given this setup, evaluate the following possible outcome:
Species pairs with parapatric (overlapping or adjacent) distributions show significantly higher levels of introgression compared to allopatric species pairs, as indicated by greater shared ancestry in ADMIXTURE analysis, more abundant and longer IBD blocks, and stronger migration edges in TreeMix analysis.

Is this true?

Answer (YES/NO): YES